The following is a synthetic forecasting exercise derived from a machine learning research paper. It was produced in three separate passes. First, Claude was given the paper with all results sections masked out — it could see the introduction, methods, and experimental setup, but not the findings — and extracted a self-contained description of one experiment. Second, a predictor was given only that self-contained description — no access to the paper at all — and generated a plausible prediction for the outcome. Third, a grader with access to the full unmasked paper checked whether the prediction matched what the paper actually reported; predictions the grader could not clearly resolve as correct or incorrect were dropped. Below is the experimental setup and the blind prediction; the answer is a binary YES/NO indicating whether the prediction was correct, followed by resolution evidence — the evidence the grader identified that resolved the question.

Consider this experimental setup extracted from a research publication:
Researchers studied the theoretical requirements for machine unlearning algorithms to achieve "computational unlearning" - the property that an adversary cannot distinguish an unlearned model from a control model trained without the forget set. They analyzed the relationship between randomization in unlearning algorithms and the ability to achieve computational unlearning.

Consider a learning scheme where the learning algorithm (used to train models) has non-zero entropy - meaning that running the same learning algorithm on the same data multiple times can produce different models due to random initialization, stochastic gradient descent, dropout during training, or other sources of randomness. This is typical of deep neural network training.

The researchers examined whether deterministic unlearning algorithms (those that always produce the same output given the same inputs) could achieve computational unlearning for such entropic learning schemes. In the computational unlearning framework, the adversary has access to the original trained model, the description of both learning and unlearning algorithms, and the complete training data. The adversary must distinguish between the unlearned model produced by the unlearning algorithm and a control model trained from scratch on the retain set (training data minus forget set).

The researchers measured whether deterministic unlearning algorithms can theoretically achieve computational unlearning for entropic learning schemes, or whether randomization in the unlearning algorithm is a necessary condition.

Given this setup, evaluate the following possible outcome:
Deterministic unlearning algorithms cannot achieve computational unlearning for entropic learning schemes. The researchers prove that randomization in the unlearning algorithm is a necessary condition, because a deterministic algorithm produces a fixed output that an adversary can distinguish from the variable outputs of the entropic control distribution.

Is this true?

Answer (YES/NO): YES